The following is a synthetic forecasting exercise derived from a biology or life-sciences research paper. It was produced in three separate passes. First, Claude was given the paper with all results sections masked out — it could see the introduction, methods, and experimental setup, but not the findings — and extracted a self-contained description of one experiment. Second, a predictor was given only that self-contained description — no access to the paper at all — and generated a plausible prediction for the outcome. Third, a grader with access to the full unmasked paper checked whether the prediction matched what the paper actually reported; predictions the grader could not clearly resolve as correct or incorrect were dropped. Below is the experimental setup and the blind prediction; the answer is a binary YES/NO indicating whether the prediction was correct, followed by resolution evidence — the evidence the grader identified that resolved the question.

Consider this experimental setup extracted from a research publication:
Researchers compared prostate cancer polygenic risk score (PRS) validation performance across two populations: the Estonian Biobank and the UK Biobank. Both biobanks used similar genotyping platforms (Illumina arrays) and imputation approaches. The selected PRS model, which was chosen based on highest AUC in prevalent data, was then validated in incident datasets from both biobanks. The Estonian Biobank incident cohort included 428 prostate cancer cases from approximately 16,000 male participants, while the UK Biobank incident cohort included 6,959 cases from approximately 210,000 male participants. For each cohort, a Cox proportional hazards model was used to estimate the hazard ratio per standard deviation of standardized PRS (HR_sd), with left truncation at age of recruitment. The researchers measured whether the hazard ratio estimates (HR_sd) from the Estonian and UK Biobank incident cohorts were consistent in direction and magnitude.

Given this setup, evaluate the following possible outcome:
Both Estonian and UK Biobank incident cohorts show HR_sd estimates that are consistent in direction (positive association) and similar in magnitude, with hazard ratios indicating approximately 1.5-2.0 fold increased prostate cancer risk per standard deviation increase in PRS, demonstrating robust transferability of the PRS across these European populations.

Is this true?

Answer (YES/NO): YES